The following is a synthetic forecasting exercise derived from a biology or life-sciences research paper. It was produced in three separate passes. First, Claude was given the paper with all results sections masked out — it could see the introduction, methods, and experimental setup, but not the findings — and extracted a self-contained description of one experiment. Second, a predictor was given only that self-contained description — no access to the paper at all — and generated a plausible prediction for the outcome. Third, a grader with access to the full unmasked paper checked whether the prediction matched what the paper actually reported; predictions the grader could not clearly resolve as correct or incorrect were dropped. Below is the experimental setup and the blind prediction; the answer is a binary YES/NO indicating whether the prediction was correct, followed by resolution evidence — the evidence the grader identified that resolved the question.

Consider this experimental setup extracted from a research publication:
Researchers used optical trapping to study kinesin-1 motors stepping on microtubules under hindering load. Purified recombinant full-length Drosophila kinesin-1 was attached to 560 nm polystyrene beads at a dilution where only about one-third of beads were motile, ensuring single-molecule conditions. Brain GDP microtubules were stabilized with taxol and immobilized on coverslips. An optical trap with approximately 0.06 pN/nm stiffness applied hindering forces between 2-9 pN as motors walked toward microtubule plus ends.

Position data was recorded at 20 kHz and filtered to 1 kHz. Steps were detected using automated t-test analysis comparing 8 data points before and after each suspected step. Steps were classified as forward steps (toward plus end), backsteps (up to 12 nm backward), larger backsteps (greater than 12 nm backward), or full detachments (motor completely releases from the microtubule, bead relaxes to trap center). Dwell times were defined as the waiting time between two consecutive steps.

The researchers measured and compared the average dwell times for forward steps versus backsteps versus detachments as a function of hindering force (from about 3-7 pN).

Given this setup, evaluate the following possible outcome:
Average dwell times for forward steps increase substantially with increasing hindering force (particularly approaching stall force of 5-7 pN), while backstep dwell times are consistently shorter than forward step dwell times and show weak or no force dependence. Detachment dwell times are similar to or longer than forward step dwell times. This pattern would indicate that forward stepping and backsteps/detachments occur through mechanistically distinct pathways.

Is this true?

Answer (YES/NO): NO